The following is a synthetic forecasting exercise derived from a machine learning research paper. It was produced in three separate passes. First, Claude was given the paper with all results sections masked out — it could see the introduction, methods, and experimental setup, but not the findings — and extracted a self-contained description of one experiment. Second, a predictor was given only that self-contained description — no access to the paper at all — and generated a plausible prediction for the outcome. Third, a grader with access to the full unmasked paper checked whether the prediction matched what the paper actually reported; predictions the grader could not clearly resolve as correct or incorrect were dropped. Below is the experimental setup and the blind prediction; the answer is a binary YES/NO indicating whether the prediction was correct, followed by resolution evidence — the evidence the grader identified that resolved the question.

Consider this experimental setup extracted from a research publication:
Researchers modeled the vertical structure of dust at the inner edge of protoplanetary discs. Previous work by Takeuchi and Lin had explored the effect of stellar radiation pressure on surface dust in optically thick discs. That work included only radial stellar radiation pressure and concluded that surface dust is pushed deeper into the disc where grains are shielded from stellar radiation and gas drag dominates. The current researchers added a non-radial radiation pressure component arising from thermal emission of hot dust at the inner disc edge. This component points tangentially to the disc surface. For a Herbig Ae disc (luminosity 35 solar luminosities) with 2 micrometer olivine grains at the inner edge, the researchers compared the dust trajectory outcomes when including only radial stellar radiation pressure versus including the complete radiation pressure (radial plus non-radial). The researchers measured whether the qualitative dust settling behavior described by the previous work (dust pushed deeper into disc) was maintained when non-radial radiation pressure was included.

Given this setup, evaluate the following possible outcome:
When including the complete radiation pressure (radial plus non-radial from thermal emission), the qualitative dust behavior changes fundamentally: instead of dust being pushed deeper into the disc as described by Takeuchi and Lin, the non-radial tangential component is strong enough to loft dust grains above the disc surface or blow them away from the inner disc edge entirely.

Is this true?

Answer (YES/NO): YES